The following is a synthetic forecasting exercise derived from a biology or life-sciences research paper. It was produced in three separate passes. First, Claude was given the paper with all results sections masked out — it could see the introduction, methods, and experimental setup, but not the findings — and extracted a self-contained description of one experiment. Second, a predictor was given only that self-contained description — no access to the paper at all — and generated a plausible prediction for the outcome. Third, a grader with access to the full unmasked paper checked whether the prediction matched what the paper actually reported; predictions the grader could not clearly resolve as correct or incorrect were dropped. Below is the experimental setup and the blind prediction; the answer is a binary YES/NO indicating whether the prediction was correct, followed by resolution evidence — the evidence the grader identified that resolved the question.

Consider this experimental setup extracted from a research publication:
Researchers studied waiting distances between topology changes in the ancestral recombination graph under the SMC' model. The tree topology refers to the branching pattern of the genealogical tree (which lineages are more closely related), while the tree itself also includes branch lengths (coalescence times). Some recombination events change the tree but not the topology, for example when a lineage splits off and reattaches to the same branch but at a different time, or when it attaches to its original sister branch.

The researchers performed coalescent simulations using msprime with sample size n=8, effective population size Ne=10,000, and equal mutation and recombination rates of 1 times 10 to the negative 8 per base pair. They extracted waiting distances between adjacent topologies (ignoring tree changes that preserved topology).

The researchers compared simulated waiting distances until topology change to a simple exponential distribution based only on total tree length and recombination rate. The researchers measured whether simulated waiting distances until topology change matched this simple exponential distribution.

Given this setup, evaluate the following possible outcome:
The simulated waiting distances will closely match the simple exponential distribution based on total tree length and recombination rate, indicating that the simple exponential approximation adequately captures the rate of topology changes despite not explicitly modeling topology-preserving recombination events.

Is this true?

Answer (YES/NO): NO